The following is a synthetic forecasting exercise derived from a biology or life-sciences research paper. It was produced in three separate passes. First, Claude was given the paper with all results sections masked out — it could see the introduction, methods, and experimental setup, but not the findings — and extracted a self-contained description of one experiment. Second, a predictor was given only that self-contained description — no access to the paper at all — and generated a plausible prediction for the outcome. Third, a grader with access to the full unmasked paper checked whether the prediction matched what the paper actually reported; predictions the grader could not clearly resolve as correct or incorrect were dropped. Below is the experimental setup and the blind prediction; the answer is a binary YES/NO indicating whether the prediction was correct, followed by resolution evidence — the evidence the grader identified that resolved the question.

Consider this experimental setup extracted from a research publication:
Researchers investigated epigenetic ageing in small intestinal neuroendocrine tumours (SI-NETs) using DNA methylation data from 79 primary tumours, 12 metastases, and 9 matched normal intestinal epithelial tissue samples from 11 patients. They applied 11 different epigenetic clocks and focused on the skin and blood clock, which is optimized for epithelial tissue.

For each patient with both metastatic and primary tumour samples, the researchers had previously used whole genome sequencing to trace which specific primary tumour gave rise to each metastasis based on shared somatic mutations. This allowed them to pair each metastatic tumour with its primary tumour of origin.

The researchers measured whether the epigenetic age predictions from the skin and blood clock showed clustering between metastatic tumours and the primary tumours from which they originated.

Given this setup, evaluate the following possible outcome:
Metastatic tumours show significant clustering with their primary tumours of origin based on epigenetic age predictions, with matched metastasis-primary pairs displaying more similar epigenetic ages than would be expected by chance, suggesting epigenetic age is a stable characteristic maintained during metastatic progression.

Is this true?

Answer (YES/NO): NO